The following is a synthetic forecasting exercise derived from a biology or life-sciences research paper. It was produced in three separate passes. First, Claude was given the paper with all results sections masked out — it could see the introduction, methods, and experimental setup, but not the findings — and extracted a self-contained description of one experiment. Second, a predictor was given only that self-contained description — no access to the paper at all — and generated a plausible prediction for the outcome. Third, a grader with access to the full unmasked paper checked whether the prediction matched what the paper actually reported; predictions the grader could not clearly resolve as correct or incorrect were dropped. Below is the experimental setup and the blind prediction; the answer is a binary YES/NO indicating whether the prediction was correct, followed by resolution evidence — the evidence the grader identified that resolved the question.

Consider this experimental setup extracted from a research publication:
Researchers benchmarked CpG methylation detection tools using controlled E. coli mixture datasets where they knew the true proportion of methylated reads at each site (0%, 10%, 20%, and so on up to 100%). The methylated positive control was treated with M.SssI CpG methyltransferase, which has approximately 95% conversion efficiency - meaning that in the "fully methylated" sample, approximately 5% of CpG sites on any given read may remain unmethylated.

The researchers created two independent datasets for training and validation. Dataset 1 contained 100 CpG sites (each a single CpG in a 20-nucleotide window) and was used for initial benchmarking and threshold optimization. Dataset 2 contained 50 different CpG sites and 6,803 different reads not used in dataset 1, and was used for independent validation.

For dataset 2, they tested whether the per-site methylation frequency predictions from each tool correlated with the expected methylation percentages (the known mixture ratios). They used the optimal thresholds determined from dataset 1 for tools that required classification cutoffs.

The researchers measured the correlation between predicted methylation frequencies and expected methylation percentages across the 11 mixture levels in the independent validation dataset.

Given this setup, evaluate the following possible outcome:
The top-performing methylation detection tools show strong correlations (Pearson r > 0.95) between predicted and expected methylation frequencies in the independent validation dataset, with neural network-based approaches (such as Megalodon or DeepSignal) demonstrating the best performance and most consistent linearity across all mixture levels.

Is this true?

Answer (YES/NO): NO